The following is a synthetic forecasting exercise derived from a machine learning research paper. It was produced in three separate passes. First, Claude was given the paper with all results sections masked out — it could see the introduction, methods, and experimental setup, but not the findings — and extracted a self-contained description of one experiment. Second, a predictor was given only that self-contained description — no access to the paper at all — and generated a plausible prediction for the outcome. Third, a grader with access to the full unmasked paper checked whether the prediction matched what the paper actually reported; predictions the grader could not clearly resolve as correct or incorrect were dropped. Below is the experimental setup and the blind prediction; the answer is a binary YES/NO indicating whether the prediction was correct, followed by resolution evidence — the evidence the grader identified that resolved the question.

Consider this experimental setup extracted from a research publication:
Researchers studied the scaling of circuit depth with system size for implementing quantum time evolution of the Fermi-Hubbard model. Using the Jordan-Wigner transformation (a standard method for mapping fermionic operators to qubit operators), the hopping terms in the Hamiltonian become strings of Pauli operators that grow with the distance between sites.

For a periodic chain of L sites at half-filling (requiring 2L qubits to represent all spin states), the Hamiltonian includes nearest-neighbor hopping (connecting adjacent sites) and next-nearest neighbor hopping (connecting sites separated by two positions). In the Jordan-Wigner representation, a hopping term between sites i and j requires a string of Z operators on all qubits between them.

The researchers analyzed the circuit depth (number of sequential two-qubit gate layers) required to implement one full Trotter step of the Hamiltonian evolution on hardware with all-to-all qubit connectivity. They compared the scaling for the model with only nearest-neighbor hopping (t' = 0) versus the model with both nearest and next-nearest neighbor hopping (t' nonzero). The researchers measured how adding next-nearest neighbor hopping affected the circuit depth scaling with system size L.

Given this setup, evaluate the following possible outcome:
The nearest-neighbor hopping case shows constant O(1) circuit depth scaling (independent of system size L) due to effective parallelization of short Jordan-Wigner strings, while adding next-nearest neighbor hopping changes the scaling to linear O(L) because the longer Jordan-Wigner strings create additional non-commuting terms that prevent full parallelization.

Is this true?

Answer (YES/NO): NO